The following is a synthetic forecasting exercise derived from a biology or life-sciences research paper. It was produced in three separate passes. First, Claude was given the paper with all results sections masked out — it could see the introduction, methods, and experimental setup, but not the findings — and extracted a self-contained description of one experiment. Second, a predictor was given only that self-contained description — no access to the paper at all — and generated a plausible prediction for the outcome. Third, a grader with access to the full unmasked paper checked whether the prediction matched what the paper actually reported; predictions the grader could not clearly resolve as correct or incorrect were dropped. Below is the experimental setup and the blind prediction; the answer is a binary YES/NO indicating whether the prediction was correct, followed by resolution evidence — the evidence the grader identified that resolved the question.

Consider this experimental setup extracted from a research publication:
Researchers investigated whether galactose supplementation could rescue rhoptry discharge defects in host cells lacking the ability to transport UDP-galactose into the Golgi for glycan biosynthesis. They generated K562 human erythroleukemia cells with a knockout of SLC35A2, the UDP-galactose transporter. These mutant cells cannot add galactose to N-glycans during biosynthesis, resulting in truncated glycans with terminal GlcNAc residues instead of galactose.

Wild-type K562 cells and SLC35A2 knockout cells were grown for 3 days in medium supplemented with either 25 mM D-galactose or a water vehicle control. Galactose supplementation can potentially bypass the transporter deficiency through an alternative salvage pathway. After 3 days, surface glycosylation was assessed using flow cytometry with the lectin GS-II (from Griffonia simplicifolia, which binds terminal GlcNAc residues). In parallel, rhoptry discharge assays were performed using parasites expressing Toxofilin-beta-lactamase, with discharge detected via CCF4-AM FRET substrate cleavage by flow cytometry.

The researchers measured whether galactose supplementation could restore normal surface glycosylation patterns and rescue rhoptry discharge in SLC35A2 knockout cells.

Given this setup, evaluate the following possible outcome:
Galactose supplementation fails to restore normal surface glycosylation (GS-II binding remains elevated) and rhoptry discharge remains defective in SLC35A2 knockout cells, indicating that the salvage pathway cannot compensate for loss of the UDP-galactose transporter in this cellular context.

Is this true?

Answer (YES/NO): YES